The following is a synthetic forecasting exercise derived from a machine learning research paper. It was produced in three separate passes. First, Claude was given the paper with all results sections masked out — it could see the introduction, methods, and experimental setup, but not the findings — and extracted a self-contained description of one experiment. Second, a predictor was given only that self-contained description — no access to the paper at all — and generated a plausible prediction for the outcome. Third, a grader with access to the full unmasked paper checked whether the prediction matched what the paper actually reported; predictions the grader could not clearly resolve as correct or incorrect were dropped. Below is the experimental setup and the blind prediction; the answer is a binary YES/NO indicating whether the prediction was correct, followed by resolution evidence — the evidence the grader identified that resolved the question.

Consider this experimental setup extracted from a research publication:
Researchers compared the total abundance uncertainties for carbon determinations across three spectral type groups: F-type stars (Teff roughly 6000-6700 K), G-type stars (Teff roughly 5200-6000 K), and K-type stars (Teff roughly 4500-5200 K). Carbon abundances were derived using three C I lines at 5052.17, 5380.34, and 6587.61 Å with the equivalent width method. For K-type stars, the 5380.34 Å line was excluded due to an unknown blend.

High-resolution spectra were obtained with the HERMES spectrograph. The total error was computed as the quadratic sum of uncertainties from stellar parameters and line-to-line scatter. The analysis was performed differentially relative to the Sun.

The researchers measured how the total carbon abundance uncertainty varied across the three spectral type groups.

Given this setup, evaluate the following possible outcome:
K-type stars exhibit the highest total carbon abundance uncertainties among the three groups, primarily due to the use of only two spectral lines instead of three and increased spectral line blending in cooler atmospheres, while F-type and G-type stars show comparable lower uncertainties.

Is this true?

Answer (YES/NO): NO